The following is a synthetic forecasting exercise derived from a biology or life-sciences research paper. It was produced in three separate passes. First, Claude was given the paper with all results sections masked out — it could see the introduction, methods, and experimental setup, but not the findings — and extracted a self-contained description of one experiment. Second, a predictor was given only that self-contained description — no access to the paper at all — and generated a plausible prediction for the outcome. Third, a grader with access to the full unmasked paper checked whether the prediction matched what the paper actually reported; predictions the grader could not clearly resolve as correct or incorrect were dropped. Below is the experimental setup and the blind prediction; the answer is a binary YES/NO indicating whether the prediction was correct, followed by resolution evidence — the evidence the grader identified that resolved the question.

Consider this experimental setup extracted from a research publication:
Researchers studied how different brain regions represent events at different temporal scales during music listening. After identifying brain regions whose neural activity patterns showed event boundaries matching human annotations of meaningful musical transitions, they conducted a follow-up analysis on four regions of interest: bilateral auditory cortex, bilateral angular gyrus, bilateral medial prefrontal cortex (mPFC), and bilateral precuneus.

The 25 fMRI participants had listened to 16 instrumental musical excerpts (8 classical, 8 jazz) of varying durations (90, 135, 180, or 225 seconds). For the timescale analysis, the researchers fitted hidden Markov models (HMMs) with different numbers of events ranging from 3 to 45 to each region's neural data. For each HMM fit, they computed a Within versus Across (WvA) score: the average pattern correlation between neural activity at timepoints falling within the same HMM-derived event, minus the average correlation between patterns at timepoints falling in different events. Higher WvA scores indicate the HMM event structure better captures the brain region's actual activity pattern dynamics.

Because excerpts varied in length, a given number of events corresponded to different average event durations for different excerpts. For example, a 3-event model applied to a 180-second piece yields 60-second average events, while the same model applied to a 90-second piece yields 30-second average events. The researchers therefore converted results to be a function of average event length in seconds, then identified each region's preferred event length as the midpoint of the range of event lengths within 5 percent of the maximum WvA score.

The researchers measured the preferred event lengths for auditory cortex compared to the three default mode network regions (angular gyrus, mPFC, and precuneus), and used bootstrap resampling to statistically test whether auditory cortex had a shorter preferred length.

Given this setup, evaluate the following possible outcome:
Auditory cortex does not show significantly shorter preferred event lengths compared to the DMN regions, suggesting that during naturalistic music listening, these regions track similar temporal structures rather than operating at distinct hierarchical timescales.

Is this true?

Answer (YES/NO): NO